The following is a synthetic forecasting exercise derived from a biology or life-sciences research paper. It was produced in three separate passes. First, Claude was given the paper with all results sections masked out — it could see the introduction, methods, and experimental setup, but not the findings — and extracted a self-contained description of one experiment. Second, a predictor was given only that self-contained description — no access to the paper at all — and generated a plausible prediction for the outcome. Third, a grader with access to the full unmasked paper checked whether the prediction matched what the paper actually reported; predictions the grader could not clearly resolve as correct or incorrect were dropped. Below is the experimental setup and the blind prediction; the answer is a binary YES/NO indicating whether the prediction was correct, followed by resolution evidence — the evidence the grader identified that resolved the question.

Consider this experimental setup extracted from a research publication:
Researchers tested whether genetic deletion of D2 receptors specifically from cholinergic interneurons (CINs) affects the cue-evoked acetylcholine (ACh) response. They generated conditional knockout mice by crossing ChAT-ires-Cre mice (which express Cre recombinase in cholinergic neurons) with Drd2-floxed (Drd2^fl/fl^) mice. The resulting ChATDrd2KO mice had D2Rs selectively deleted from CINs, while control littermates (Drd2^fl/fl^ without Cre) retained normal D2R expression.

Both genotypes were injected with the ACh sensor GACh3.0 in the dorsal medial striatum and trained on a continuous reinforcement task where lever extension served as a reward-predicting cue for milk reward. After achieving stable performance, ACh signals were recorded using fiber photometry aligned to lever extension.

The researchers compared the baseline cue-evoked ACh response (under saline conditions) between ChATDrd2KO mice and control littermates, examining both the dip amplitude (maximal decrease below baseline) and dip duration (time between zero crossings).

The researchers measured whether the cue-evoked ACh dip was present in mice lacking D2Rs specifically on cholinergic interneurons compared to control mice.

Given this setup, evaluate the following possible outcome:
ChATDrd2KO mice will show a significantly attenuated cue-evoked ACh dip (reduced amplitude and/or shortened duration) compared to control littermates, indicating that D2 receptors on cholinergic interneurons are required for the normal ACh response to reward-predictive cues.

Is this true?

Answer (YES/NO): NO